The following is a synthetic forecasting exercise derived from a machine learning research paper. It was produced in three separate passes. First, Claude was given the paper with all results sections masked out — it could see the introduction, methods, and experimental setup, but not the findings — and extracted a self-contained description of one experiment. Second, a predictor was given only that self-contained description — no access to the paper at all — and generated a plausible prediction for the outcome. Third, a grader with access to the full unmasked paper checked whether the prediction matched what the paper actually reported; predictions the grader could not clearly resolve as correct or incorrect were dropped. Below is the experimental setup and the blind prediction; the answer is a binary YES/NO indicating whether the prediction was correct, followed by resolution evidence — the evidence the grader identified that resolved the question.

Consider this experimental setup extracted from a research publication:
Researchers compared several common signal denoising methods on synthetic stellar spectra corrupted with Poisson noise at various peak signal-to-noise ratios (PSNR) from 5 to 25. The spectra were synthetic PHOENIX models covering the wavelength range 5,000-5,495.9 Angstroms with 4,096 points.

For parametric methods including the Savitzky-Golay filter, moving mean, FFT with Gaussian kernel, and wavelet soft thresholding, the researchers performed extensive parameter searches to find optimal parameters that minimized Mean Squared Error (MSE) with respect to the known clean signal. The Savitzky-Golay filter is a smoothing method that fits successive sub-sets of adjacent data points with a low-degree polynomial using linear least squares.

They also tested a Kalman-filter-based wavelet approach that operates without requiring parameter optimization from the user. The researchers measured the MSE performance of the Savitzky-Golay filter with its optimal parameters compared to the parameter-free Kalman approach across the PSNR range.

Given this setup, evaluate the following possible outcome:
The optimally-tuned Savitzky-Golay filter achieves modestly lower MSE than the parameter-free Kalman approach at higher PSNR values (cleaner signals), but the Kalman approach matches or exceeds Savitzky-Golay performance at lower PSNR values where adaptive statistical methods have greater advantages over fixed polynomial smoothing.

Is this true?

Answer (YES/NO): NO